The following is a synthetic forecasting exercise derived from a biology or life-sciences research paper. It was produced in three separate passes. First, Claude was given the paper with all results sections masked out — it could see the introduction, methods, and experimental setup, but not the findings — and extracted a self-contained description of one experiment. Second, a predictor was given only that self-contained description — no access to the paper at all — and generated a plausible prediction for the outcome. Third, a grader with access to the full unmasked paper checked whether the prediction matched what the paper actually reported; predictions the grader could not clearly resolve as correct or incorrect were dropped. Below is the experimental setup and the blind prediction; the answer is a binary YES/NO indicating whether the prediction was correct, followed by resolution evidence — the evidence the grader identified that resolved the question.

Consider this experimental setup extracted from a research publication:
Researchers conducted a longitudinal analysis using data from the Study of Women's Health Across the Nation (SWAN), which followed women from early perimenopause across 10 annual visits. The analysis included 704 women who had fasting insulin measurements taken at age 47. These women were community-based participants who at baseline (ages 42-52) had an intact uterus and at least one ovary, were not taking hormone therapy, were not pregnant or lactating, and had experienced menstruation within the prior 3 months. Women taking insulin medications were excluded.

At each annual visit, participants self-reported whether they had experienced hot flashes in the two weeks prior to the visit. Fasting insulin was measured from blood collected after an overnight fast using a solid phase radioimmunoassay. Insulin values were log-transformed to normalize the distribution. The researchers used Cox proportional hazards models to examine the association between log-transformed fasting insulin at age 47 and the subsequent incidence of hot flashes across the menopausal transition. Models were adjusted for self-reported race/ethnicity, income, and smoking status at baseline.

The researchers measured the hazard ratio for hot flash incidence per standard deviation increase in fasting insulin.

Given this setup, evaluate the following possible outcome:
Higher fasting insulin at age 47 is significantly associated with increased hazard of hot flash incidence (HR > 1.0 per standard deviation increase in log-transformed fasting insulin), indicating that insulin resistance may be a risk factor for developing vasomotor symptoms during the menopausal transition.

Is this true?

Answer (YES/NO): YES